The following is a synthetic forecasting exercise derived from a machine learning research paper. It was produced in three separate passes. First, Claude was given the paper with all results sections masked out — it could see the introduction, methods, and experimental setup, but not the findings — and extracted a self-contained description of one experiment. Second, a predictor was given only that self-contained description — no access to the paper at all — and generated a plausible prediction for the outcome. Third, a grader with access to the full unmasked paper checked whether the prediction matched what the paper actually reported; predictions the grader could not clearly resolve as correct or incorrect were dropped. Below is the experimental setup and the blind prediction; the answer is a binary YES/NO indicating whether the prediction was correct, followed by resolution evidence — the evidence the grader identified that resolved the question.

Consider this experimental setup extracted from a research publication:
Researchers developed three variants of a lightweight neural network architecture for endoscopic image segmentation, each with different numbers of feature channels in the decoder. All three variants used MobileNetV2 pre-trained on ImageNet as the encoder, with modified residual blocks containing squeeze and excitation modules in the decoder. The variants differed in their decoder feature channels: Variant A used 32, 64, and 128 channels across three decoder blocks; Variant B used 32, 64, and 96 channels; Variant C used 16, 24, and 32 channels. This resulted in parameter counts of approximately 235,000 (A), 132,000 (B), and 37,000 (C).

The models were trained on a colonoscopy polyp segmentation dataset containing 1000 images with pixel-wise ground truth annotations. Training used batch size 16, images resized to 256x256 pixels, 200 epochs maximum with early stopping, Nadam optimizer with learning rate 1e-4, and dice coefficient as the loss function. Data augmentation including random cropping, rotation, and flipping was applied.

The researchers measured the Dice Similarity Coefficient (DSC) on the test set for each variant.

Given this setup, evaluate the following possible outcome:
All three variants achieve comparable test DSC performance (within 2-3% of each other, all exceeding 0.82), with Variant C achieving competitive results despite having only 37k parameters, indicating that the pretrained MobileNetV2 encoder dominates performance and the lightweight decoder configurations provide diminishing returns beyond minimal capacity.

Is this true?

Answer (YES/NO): NO